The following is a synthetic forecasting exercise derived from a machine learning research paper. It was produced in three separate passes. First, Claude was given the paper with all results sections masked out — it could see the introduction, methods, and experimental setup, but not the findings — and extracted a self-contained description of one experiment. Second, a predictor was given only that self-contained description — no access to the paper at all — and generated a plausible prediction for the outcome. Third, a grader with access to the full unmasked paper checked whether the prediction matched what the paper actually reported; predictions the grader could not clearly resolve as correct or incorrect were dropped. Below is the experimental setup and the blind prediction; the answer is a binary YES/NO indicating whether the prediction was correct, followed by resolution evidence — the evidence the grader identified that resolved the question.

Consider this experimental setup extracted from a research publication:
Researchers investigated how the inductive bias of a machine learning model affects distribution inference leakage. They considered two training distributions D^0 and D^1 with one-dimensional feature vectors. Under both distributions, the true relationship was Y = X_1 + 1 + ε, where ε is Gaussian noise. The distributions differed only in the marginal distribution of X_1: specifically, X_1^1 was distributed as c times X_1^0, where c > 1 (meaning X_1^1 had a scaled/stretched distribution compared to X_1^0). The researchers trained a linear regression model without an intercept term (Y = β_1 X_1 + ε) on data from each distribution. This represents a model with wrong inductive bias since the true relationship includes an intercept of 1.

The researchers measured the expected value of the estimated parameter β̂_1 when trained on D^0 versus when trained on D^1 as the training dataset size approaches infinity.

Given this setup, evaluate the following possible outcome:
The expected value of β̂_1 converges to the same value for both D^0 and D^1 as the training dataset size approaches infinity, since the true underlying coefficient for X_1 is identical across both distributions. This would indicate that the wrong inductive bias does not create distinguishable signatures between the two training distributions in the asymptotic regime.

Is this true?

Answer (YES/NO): NO